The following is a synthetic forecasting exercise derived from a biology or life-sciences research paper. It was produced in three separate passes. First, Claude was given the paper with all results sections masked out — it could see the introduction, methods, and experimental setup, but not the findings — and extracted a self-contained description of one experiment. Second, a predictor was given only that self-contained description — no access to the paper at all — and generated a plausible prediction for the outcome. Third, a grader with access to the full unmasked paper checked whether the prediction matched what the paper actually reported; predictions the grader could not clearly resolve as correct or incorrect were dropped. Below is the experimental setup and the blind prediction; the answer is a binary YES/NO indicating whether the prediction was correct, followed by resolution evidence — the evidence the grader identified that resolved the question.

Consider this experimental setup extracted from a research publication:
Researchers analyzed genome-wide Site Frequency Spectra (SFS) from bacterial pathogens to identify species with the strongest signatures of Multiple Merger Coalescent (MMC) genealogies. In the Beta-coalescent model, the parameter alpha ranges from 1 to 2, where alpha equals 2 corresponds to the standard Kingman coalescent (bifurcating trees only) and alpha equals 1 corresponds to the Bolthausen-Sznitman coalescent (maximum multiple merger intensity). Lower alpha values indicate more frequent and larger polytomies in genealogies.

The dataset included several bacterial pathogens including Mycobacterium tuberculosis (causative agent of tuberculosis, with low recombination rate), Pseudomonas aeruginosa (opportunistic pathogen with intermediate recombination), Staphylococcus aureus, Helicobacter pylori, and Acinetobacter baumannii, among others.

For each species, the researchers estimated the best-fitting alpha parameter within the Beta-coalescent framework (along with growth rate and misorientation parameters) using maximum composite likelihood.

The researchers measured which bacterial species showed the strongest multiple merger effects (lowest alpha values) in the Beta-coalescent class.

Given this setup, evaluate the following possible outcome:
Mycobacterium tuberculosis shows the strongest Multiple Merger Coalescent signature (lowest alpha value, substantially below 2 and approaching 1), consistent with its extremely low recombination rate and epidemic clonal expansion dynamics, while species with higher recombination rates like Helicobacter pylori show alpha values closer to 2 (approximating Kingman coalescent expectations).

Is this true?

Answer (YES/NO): NO